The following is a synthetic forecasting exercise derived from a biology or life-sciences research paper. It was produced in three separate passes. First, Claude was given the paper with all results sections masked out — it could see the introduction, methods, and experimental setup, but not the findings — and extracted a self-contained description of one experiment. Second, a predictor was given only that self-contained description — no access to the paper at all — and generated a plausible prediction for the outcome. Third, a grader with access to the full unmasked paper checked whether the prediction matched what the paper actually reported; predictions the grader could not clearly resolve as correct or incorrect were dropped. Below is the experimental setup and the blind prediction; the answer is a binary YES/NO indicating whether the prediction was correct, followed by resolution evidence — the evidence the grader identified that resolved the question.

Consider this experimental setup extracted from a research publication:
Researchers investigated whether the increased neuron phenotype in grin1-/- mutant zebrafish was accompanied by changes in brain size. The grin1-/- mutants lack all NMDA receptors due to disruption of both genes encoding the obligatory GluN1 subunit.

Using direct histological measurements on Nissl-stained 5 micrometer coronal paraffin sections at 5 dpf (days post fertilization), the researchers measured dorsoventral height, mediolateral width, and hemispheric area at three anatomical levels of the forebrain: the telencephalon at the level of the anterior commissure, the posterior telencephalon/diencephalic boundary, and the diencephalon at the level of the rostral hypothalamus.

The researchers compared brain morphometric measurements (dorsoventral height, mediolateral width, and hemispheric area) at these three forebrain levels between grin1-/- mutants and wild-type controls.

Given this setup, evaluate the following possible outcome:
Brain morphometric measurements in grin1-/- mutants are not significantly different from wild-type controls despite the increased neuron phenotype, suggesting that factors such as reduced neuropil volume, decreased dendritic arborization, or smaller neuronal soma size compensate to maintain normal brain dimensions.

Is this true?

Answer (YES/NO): YES